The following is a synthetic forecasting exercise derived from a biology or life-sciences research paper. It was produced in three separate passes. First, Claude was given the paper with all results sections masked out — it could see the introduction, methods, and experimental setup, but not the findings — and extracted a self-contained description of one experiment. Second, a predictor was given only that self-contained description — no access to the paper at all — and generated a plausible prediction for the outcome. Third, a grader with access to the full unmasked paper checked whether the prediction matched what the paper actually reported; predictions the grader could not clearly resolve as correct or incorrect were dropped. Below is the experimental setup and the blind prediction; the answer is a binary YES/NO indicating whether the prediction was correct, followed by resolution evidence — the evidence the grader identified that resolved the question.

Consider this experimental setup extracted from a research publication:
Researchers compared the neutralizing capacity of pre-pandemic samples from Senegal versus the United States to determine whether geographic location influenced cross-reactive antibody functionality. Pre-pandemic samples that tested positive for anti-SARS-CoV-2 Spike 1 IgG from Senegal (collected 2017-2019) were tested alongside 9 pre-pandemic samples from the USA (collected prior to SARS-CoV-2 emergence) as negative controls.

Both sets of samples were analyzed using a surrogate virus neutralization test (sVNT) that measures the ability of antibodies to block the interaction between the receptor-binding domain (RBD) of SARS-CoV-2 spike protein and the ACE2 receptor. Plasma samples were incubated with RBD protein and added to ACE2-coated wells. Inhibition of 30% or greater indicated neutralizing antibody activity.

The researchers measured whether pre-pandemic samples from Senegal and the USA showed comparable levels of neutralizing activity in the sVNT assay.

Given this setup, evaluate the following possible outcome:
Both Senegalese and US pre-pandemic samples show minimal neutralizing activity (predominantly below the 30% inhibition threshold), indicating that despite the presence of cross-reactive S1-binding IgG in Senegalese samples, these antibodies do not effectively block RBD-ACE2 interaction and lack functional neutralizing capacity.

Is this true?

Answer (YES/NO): YES